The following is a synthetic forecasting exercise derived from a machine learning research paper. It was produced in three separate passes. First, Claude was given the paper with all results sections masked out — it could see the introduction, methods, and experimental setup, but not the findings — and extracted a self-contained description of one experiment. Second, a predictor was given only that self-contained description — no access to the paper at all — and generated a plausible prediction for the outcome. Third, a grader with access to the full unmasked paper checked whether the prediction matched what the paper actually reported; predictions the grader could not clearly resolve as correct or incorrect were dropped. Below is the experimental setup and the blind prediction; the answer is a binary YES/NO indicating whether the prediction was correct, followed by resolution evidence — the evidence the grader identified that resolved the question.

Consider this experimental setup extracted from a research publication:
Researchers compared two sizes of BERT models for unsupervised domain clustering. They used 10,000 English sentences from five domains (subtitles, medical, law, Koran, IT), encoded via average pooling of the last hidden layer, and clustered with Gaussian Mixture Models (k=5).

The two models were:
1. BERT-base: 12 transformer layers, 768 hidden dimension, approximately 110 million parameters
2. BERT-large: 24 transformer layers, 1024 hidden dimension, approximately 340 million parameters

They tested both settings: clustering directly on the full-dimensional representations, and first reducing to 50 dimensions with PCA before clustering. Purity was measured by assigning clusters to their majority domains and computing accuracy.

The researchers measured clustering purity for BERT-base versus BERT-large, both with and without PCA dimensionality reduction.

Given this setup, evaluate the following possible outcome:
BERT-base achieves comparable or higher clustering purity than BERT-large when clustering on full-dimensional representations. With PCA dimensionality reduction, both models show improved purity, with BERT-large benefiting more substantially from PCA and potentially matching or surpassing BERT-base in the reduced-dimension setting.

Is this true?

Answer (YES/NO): NO